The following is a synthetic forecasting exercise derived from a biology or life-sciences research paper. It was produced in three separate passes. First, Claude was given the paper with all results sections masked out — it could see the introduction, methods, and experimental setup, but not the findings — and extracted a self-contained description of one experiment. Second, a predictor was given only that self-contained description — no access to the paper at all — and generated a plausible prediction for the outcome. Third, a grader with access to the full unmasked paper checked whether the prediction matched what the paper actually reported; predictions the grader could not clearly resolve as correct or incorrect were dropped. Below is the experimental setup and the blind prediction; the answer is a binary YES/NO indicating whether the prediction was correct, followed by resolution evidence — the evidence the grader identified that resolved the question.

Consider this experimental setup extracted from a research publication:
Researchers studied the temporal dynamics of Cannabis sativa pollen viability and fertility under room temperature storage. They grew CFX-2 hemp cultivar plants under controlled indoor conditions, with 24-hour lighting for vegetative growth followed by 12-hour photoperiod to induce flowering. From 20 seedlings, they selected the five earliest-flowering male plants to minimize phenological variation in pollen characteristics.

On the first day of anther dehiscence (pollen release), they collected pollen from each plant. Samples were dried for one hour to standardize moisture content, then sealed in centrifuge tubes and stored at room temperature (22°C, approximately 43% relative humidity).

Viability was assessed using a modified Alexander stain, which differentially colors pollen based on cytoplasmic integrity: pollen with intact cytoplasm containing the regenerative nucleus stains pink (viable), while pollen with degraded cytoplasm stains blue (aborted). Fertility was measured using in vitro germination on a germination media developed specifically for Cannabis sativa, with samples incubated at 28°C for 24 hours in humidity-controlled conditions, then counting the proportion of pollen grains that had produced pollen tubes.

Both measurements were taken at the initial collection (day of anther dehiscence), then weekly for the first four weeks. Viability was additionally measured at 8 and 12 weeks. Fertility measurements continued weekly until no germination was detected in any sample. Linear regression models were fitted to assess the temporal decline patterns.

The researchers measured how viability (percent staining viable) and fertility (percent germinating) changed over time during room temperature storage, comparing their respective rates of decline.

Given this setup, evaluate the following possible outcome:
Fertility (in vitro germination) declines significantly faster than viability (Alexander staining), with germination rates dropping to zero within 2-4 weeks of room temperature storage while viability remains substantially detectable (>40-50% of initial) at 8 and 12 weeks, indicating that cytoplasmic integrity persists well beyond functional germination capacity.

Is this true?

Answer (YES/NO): YES